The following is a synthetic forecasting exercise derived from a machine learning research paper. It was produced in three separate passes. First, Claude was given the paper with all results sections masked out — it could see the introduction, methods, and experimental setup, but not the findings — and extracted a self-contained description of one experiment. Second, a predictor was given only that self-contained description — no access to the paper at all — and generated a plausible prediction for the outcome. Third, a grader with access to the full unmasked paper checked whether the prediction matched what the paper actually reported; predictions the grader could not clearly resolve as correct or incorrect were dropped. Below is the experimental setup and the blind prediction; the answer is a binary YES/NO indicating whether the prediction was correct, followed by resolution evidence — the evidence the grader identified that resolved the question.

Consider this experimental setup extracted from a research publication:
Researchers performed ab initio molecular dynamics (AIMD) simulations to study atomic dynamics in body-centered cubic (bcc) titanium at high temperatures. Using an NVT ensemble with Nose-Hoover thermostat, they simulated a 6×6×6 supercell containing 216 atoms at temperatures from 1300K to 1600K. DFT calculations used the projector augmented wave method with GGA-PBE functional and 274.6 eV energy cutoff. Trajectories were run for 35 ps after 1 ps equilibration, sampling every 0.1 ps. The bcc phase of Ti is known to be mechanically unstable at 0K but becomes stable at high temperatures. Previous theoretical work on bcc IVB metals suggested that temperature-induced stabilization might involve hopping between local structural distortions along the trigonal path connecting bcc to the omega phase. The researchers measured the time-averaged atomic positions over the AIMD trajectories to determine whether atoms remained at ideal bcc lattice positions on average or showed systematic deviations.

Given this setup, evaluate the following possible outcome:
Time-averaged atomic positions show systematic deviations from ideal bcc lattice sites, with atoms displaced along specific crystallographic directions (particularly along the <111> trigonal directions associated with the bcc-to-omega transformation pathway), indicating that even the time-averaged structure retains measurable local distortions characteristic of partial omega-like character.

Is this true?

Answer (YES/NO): NO